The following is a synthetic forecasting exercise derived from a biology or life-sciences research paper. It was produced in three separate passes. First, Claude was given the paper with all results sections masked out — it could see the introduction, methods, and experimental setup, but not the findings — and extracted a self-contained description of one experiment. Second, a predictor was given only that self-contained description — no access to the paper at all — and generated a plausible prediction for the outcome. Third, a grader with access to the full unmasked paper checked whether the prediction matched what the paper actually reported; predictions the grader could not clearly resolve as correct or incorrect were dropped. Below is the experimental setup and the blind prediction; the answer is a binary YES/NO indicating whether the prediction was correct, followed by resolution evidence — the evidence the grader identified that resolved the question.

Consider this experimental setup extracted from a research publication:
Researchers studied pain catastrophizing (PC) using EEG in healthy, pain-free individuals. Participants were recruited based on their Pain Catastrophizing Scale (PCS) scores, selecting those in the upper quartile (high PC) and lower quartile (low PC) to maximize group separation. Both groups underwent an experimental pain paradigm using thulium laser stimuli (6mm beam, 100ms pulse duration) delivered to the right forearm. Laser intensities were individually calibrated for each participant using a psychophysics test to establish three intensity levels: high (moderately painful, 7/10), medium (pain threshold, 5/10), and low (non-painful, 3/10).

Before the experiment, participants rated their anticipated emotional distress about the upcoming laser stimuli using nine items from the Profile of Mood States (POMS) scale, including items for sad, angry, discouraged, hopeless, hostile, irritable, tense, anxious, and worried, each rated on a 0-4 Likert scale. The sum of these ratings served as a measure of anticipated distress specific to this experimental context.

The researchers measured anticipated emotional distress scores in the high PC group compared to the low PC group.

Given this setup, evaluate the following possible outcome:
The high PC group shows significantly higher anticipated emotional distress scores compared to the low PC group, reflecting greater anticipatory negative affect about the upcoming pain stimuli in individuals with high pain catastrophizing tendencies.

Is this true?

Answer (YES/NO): YES